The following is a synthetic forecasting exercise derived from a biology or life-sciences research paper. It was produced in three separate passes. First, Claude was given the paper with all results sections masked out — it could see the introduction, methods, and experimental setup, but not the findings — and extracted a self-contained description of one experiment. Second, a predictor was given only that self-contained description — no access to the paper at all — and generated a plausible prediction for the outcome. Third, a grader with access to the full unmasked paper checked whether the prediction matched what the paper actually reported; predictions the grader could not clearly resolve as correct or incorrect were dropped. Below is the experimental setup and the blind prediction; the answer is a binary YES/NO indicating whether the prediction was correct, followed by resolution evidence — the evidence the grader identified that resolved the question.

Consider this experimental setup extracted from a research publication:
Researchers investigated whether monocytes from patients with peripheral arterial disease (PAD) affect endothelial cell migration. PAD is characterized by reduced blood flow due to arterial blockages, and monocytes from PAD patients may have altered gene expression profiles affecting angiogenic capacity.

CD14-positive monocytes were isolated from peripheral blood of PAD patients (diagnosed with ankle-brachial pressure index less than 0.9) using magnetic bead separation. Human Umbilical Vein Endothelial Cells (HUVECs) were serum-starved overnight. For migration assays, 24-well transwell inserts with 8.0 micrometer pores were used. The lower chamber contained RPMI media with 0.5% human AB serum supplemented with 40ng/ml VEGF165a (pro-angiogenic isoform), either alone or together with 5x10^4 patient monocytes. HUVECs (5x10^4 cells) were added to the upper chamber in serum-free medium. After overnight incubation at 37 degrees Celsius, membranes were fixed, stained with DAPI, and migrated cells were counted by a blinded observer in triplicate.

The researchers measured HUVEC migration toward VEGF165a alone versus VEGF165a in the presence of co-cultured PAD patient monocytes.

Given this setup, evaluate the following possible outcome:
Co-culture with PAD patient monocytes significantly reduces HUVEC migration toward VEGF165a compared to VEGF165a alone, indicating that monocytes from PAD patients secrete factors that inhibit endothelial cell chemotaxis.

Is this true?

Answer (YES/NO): YES